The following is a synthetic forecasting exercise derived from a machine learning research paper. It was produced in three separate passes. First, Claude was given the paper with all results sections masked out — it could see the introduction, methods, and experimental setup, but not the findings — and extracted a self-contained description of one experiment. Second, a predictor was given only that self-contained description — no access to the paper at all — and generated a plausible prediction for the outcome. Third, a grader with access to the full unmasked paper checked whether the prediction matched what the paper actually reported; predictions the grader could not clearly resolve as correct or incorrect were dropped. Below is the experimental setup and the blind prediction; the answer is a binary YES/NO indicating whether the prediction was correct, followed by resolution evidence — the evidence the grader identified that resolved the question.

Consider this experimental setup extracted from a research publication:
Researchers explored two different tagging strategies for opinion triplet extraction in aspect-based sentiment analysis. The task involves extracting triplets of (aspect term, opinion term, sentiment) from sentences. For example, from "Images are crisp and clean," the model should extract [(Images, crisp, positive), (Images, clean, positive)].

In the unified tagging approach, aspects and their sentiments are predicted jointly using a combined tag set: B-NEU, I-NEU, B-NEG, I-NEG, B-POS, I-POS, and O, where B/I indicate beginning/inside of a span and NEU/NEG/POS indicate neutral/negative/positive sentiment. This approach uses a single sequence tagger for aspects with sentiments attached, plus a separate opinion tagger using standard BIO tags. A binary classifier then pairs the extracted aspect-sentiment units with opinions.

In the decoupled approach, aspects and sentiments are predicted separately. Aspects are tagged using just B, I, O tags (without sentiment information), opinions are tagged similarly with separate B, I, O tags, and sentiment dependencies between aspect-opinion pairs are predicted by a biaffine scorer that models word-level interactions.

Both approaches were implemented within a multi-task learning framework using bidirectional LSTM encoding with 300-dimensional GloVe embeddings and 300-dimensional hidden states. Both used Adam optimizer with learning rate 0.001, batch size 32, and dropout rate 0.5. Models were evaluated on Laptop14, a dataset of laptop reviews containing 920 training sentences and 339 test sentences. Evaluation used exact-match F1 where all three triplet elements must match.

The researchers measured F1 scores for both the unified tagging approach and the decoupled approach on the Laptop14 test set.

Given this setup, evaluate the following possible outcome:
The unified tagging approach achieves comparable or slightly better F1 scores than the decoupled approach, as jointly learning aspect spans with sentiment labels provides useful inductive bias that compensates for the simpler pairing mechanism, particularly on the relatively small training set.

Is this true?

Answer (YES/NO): NO